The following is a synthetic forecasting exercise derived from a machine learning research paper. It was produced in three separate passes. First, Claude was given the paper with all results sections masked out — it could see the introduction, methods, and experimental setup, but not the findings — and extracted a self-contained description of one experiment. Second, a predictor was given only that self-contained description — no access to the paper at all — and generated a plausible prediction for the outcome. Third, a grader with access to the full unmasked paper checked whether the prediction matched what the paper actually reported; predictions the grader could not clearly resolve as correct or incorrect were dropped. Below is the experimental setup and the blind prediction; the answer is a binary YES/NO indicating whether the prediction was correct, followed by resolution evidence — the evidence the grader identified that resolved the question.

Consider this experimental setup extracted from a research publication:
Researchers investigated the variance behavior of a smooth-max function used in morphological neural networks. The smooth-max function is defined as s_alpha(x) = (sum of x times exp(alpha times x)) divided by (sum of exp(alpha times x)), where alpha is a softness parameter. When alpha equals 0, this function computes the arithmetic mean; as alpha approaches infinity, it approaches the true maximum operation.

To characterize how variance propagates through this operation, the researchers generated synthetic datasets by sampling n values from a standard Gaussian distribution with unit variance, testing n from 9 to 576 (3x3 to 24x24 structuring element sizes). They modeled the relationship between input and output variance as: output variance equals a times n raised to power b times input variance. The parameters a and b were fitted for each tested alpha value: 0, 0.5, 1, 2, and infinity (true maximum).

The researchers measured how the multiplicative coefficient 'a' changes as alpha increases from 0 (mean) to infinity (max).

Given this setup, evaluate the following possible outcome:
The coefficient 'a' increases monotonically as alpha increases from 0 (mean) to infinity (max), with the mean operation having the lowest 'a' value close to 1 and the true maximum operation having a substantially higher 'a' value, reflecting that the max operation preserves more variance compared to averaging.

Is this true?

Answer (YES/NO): NO